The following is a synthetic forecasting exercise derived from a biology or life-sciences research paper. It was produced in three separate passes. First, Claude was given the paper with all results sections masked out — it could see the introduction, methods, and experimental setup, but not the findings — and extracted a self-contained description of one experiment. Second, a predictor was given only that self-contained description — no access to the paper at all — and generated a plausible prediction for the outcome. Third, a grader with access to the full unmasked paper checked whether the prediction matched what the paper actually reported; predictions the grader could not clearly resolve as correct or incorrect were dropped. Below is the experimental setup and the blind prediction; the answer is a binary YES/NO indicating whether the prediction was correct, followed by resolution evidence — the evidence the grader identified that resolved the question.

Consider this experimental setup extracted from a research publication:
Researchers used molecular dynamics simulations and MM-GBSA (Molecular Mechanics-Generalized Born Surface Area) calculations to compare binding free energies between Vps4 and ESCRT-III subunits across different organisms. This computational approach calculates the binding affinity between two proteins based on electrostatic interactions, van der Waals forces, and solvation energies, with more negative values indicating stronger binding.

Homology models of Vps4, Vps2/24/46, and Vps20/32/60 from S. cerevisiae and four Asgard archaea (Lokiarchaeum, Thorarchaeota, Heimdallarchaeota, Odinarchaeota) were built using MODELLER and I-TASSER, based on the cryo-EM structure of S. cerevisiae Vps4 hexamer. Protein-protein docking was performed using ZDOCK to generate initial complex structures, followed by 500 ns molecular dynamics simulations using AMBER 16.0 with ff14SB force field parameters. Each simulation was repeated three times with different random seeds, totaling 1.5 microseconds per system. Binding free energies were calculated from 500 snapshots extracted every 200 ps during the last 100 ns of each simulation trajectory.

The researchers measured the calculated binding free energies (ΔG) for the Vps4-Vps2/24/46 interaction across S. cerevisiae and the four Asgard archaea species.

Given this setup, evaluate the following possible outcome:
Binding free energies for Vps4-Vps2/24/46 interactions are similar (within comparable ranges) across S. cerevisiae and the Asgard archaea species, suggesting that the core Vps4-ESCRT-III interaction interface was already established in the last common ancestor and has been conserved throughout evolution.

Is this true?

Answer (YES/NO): NO